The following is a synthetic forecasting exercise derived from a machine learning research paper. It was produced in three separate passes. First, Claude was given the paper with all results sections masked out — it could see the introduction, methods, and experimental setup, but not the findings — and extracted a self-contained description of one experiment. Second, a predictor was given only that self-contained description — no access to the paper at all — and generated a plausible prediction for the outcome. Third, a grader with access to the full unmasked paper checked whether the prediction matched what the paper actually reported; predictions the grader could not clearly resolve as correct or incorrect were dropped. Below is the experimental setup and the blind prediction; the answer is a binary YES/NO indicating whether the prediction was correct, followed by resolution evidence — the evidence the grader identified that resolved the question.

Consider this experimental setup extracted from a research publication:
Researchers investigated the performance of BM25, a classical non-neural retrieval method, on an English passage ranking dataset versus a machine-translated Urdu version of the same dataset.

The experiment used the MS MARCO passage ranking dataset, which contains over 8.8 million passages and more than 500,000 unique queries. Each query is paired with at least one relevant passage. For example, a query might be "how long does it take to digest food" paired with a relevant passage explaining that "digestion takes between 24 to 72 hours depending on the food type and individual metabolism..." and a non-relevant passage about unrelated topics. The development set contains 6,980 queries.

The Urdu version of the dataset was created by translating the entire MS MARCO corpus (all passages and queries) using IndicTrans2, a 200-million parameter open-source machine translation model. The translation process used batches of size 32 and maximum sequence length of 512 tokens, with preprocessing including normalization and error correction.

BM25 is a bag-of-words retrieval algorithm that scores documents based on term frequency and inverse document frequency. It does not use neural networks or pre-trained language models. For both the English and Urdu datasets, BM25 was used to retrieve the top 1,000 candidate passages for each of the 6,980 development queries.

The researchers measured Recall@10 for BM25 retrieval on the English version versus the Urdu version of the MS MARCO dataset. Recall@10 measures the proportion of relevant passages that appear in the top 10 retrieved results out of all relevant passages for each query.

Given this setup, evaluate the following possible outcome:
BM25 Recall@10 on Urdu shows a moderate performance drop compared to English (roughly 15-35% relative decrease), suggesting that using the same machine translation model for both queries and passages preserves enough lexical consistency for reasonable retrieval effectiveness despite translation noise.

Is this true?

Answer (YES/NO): YES